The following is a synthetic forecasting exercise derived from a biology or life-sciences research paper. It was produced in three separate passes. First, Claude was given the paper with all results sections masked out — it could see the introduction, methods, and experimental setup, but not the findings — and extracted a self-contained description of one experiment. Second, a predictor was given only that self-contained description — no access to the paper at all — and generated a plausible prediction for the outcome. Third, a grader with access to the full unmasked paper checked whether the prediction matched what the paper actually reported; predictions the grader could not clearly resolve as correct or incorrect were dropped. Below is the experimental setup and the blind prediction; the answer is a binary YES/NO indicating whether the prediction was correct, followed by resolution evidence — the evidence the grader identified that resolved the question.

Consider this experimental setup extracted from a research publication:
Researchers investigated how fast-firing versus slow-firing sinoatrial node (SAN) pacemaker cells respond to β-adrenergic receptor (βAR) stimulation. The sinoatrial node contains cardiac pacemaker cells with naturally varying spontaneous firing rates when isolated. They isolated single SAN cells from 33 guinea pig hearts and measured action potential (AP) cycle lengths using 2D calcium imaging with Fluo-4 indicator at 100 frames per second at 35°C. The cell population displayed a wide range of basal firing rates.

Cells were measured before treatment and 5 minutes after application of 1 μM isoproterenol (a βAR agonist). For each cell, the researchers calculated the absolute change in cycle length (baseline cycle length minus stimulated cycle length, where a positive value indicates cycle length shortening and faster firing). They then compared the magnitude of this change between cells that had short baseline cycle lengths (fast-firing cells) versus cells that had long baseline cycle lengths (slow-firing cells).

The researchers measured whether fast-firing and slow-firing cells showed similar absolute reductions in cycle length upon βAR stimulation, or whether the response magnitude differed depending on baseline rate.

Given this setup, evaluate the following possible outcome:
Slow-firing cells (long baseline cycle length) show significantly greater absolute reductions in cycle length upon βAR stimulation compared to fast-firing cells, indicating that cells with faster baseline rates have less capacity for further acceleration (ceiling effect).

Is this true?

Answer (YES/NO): YES